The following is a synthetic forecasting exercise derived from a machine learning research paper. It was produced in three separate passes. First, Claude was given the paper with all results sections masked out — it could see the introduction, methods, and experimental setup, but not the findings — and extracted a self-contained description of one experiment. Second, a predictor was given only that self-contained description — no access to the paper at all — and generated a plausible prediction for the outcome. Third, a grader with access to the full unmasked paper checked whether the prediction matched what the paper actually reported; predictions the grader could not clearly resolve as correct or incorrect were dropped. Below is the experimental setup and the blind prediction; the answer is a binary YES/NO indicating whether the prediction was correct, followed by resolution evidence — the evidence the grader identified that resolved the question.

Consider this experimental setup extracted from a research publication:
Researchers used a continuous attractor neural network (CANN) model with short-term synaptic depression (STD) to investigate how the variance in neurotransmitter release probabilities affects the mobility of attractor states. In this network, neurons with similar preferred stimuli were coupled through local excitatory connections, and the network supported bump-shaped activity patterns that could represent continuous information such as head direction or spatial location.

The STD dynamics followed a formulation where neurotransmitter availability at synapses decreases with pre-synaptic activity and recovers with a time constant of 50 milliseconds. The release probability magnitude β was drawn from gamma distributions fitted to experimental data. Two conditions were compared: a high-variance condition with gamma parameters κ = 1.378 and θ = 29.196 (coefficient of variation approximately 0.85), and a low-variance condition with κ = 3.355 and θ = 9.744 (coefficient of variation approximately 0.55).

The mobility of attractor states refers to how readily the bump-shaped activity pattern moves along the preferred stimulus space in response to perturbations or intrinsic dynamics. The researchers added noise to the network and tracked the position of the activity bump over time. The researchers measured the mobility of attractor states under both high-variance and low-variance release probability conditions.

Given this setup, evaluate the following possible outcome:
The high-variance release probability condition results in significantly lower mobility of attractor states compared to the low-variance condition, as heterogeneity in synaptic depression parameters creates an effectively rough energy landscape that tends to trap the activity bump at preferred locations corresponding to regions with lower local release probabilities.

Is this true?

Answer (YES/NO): NO